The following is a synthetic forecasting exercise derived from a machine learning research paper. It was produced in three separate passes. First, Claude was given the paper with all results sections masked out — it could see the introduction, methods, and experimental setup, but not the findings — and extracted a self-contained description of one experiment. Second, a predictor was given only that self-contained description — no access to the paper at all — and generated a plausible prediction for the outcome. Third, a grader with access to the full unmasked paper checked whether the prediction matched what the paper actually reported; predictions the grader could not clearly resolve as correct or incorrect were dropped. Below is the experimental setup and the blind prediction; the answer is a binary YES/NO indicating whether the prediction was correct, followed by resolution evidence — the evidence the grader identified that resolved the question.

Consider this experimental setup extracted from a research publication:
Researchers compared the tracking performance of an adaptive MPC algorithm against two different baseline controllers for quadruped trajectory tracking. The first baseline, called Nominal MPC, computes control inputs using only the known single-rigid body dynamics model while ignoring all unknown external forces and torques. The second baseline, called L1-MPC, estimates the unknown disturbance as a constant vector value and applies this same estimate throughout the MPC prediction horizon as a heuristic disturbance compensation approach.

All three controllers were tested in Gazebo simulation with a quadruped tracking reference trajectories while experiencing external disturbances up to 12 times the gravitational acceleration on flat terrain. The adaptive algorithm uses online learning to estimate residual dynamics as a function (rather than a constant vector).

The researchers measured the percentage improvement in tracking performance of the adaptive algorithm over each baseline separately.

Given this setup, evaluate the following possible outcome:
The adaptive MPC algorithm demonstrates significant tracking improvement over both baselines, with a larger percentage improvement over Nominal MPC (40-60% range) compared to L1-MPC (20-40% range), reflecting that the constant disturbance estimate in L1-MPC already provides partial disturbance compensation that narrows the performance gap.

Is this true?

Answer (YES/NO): NO